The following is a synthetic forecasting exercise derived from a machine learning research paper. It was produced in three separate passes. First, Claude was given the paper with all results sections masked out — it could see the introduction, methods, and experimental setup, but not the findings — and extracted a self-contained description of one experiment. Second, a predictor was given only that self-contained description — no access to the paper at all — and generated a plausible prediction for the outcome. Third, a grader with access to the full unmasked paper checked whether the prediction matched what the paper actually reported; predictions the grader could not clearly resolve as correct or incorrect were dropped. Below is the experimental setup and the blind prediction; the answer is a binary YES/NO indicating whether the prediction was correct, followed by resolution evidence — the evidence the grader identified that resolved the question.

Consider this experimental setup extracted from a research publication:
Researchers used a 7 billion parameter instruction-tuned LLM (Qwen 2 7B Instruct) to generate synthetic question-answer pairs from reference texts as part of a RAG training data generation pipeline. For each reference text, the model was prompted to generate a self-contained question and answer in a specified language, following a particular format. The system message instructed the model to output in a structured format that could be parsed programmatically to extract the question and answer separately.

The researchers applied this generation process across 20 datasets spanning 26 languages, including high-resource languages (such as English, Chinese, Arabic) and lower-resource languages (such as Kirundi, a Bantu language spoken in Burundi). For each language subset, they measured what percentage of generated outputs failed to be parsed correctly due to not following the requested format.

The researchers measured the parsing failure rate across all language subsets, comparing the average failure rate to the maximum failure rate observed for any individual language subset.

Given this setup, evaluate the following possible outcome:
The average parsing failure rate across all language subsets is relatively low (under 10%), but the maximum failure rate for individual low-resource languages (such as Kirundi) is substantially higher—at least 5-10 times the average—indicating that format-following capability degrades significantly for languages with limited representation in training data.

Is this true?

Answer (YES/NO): YES